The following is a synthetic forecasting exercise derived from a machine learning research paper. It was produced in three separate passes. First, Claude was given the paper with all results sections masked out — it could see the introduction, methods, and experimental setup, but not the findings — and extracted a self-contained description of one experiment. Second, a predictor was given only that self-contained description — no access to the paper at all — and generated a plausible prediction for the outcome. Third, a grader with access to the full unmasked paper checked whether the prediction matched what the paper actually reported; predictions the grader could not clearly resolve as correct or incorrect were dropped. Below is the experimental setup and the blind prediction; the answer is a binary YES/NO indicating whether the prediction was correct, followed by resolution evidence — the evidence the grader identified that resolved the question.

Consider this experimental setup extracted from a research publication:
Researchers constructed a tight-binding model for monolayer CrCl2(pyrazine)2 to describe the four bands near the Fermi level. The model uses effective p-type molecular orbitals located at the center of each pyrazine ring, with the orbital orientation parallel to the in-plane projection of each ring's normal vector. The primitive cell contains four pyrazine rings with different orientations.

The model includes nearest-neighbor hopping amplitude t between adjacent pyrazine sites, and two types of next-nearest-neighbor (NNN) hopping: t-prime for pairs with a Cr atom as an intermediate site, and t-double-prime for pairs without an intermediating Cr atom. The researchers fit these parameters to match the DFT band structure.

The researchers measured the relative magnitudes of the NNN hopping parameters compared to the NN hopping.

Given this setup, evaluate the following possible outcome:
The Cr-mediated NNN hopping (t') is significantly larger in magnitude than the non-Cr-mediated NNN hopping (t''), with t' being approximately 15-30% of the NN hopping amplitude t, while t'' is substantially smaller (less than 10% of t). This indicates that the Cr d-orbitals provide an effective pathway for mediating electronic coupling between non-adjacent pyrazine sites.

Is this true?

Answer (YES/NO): YES